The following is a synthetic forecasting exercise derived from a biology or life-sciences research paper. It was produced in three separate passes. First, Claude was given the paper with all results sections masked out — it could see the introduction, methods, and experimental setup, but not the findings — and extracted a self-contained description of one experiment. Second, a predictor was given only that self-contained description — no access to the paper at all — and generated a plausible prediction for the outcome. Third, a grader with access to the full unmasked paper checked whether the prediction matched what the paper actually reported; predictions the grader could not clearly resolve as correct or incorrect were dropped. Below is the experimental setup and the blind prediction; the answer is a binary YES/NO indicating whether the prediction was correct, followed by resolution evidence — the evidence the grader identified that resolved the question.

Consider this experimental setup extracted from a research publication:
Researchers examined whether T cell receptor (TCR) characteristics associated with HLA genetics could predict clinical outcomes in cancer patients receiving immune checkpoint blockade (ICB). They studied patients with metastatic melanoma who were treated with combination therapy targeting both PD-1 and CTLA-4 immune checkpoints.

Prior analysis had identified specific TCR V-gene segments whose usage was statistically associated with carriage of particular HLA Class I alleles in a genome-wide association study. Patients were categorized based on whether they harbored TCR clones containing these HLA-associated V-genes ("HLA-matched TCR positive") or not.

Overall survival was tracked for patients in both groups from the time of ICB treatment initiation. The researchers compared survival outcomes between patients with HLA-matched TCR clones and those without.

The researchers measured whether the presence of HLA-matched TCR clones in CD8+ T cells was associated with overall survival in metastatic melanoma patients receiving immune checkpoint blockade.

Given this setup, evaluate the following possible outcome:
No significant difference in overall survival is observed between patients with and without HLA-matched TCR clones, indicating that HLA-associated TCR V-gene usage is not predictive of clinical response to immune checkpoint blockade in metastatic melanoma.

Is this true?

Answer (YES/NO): NO